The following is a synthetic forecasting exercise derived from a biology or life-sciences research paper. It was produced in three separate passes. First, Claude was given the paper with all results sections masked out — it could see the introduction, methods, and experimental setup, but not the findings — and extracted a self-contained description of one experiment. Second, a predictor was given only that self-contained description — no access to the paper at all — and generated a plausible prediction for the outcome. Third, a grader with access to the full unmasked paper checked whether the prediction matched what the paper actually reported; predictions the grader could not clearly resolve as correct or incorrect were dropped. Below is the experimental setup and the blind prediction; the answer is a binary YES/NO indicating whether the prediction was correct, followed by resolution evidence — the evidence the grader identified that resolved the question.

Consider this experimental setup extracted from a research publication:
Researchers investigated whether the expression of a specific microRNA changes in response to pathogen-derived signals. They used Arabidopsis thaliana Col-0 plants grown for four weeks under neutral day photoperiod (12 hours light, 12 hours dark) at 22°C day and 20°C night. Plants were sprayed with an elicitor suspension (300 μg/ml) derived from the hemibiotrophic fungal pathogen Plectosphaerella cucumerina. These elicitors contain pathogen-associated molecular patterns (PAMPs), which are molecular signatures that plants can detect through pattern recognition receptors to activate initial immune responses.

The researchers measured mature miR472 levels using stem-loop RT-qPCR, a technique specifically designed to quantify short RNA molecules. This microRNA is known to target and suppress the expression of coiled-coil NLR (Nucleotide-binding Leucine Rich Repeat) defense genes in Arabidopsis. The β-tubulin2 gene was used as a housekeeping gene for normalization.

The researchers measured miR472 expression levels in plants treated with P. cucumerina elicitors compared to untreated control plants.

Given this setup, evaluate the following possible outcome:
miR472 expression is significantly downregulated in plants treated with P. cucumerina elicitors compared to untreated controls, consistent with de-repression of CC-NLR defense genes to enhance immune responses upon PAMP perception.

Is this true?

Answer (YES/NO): YES